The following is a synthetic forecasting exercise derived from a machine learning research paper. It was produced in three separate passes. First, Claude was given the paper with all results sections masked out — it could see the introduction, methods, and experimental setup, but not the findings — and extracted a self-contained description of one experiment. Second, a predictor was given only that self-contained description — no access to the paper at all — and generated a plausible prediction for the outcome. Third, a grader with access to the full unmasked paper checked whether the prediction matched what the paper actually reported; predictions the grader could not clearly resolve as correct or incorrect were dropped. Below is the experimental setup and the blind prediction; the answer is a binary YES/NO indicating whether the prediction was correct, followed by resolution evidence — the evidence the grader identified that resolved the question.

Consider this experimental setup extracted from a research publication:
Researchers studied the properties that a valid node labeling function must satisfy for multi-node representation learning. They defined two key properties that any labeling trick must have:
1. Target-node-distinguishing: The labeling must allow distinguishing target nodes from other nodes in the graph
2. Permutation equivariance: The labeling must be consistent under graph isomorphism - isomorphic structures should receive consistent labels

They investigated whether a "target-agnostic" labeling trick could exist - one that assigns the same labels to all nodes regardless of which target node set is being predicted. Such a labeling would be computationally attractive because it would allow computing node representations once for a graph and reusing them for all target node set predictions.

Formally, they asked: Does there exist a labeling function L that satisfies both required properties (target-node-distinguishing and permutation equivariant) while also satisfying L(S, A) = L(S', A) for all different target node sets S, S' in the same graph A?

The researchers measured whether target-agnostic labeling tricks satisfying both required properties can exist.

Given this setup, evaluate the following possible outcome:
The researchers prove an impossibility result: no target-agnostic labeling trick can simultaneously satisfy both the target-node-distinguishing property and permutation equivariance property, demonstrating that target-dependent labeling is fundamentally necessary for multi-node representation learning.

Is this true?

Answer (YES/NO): YES